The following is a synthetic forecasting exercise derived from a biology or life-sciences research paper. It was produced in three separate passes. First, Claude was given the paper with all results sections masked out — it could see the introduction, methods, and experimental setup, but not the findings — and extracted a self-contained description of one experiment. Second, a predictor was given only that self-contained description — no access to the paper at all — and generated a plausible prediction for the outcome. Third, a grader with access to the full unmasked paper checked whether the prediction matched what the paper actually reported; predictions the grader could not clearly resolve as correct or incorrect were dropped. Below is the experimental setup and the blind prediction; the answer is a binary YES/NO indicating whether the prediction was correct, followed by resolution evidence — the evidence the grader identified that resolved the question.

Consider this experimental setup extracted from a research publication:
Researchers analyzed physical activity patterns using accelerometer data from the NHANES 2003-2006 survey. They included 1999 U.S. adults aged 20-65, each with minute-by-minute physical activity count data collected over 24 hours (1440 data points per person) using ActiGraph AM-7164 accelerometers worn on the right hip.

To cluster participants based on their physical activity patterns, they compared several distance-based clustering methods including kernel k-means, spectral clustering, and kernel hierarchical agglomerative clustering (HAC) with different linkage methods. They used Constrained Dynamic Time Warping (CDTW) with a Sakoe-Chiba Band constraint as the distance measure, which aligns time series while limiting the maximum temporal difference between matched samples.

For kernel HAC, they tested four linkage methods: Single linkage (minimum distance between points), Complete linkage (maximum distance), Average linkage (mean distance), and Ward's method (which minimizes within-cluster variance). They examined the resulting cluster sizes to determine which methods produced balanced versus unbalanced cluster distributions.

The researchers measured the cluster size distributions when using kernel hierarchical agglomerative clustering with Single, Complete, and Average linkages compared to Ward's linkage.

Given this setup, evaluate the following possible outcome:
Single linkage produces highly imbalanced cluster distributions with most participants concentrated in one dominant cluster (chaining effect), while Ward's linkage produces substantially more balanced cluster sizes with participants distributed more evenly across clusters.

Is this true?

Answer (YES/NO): YES